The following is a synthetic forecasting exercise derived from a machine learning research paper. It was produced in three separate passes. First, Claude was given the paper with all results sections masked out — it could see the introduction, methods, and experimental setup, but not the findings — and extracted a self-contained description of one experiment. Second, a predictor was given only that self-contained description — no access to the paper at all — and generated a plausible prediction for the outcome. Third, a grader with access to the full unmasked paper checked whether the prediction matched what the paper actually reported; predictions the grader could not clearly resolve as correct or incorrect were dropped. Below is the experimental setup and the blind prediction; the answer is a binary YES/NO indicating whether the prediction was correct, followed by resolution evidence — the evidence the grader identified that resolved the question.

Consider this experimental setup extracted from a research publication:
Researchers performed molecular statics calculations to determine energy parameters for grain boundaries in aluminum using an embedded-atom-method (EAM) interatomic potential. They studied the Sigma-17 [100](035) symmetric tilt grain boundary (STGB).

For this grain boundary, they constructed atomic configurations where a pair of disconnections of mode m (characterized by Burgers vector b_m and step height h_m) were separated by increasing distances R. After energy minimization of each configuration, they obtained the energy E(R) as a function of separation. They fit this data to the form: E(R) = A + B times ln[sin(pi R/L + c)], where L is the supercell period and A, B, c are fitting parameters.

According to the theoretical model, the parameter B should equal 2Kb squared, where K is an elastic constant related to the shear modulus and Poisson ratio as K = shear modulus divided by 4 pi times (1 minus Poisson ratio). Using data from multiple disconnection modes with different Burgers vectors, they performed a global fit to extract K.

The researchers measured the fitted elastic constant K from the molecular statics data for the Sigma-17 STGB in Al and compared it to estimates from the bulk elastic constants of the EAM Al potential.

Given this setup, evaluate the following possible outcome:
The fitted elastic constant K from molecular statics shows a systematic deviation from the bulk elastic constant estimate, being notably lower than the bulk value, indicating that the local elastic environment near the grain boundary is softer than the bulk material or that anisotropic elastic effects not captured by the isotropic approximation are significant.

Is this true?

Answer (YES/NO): NO